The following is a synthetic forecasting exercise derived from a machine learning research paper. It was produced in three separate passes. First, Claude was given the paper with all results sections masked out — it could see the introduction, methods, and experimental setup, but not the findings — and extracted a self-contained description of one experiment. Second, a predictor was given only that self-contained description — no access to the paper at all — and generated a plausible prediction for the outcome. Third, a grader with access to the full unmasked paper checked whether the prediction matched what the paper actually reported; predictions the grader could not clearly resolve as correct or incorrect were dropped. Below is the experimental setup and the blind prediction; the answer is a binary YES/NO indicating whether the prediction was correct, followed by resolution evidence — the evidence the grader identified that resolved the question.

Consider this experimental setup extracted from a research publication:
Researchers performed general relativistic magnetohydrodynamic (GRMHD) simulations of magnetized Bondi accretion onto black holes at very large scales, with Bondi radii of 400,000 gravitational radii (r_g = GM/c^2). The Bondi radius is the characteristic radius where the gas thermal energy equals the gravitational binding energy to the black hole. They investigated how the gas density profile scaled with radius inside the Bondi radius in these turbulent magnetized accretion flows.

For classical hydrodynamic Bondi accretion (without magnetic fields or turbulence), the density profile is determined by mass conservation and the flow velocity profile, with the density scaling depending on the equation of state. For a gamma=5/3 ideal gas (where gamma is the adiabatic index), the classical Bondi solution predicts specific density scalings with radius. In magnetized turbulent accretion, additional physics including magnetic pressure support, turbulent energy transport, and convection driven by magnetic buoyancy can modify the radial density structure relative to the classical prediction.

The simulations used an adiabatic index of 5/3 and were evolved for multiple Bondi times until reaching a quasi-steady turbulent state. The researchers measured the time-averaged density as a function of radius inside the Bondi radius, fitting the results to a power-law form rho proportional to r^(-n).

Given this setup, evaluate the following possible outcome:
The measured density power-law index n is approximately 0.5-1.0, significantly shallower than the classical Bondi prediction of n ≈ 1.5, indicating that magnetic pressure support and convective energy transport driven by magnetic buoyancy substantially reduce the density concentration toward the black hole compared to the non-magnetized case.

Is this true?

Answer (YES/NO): YES